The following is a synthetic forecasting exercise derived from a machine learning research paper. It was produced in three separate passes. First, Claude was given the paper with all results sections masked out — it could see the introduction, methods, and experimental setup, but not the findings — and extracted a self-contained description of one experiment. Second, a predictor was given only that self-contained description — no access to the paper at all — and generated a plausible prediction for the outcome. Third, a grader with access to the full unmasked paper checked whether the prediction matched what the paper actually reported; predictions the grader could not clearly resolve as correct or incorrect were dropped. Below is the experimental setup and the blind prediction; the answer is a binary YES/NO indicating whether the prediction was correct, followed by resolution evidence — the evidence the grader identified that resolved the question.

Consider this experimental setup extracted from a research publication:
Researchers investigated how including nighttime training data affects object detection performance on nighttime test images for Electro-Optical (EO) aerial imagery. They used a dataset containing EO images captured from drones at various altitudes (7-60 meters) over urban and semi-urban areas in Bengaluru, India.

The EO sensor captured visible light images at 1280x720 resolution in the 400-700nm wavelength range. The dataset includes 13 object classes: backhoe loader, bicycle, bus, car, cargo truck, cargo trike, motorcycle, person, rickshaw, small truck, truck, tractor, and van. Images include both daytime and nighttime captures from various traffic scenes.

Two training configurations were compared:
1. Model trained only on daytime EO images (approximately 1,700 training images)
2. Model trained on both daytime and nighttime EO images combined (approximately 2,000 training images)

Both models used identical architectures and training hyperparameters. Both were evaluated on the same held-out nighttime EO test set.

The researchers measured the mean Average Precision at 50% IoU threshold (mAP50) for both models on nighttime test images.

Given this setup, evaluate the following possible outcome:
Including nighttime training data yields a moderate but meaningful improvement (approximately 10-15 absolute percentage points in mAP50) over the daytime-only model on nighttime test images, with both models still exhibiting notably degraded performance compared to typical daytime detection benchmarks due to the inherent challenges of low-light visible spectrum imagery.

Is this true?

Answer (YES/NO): NO